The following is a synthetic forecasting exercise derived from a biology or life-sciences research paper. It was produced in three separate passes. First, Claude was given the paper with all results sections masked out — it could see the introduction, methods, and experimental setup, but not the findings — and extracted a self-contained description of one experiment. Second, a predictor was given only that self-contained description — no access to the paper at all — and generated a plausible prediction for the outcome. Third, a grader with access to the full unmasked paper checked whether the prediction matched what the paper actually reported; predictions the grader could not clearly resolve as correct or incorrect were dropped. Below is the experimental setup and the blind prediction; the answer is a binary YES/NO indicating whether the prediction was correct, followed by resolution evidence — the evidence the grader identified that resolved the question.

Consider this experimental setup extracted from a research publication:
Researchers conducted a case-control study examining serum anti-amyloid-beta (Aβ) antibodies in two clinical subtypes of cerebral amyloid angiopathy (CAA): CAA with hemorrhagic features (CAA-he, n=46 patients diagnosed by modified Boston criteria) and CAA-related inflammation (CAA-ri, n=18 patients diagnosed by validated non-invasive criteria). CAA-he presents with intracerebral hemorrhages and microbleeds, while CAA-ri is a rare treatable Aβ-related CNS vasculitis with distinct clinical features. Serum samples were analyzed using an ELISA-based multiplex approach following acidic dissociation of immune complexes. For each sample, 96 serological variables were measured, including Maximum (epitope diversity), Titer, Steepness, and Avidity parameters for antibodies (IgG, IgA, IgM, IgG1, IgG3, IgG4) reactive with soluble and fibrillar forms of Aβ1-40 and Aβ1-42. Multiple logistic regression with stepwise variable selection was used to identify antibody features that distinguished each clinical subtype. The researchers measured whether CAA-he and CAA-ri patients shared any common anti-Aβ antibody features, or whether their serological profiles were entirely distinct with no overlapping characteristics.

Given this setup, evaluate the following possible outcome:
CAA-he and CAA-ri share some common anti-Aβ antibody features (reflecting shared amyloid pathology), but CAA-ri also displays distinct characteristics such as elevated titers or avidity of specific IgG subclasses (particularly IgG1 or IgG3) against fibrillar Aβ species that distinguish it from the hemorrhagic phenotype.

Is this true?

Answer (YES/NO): NO